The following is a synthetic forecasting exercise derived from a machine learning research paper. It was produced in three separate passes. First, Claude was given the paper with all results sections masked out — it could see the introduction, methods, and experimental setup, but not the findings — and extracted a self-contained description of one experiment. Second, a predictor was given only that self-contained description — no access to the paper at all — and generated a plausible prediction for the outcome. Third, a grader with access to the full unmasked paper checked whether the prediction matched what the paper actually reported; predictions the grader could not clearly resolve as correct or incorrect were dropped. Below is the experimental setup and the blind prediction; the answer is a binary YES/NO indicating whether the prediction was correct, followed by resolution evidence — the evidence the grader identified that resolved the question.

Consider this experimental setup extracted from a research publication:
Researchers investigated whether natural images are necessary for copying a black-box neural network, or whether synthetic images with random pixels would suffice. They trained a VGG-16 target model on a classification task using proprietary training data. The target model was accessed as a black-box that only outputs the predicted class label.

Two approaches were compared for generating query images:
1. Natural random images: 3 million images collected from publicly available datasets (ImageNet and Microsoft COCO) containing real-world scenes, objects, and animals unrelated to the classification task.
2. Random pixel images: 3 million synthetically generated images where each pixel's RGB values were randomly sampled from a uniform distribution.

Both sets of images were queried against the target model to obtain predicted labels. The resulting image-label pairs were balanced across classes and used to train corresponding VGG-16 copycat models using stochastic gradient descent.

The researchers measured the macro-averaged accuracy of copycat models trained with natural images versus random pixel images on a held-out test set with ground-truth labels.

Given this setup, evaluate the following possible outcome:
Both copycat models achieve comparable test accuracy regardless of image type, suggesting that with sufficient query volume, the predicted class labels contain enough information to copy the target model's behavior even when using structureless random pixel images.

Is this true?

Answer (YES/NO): NO